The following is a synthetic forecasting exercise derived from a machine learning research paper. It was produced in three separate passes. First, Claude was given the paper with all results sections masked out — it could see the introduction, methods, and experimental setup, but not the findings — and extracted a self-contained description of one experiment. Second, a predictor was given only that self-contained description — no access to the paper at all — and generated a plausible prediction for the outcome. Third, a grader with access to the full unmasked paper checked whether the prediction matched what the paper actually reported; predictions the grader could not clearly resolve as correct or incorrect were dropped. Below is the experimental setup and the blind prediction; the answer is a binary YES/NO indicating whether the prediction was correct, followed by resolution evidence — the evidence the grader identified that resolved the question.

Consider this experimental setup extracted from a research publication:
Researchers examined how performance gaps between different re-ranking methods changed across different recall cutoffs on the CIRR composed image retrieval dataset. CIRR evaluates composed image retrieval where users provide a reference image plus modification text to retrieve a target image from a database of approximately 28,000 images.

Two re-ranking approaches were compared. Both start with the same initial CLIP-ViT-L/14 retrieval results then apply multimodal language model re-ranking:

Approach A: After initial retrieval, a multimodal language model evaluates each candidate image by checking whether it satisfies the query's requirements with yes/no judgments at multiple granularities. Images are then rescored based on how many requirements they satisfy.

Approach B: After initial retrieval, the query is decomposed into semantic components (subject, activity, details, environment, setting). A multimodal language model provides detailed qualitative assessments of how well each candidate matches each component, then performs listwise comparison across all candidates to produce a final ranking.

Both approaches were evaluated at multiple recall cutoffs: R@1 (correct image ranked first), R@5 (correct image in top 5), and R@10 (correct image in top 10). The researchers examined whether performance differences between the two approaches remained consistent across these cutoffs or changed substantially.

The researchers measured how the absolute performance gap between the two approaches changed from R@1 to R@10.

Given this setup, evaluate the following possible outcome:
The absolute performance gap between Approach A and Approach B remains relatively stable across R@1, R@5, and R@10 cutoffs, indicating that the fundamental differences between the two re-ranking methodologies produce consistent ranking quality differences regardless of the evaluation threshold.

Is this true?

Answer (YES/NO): NO